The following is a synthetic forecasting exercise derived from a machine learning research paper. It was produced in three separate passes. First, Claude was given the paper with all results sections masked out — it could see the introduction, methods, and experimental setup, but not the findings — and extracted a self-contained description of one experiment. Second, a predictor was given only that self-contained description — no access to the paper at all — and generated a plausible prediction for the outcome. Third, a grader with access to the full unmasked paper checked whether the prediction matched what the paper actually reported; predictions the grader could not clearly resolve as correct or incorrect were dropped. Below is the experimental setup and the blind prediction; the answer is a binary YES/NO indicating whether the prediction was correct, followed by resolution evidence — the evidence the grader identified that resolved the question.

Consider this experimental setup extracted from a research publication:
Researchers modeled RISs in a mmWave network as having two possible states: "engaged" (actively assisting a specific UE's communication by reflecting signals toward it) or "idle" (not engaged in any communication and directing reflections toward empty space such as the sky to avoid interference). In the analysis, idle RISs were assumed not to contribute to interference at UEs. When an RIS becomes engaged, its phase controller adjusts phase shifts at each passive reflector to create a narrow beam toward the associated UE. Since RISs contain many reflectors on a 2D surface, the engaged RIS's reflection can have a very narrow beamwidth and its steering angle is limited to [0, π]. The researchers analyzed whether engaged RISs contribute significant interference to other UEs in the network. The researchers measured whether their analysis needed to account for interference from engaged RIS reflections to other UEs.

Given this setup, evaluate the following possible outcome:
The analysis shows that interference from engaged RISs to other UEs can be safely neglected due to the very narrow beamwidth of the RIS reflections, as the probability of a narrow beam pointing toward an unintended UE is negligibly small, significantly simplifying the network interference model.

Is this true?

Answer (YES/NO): YES